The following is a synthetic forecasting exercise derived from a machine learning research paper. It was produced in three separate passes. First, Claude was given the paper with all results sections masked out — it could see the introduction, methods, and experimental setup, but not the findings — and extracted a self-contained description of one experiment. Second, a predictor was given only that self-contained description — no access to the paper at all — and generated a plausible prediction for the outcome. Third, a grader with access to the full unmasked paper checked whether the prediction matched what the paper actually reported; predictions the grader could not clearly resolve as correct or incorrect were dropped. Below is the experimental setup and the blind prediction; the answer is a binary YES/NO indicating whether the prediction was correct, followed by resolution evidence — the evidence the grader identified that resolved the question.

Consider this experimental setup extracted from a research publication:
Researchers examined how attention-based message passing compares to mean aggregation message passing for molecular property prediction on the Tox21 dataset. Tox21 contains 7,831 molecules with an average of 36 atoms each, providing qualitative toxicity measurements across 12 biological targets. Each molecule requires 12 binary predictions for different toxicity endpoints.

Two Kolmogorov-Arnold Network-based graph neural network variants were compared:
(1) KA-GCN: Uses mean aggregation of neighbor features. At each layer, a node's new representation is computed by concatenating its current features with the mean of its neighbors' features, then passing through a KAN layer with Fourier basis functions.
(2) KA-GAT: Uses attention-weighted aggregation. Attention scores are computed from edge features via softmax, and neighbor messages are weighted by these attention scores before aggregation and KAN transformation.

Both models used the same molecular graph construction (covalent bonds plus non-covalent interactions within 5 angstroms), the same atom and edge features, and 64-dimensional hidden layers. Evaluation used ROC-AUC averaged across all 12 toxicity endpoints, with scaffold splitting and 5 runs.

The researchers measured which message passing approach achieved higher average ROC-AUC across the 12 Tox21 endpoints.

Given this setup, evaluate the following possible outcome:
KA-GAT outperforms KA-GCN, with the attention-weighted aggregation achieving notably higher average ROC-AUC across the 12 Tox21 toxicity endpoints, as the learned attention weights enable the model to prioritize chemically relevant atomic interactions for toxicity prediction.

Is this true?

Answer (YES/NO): NO